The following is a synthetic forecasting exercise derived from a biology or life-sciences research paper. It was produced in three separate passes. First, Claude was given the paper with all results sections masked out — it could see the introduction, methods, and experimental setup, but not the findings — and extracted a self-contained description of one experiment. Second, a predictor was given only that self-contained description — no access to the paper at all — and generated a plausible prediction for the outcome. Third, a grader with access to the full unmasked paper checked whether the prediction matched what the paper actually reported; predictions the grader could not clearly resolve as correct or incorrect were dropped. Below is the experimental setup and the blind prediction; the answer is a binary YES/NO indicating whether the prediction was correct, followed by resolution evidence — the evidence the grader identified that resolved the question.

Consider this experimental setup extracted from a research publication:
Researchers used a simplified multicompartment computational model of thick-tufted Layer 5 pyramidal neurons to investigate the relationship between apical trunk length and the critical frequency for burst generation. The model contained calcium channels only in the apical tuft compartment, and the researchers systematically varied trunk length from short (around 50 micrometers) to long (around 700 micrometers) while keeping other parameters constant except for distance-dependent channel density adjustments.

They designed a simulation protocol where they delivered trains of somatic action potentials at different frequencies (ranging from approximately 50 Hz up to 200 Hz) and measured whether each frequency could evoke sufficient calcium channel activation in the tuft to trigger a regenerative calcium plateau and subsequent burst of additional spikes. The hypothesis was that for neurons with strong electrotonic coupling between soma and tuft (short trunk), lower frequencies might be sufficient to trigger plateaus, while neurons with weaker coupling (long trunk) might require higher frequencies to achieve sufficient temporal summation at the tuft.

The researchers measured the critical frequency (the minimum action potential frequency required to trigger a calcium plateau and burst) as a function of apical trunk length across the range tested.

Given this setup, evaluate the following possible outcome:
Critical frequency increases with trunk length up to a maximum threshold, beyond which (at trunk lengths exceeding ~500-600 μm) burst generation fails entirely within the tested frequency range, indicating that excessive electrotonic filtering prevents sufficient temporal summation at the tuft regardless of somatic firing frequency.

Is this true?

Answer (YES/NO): NO